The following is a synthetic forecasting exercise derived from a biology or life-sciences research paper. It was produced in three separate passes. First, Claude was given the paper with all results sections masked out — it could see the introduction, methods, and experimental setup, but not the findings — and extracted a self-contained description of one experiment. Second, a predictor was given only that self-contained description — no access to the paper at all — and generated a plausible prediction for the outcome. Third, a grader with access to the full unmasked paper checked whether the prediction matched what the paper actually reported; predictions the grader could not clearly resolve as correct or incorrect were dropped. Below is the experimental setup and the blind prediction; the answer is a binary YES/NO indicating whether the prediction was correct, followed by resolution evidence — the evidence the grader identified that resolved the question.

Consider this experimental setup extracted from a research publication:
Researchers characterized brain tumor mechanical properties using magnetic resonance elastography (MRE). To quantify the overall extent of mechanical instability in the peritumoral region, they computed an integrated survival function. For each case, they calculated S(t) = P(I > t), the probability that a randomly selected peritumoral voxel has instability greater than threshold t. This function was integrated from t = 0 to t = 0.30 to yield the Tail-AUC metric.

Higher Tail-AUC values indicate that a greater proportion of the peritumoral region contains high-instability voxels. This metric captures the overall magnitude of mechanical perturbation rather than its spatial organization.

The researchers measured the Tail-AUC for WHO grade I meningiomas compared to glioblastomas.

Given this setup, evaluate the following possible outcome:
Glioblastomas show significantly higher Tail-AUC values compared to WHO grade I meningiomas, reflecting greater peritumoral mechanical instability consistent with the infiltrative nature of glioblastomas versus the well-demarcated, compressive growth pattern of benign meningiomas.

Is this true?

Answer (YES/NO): NO